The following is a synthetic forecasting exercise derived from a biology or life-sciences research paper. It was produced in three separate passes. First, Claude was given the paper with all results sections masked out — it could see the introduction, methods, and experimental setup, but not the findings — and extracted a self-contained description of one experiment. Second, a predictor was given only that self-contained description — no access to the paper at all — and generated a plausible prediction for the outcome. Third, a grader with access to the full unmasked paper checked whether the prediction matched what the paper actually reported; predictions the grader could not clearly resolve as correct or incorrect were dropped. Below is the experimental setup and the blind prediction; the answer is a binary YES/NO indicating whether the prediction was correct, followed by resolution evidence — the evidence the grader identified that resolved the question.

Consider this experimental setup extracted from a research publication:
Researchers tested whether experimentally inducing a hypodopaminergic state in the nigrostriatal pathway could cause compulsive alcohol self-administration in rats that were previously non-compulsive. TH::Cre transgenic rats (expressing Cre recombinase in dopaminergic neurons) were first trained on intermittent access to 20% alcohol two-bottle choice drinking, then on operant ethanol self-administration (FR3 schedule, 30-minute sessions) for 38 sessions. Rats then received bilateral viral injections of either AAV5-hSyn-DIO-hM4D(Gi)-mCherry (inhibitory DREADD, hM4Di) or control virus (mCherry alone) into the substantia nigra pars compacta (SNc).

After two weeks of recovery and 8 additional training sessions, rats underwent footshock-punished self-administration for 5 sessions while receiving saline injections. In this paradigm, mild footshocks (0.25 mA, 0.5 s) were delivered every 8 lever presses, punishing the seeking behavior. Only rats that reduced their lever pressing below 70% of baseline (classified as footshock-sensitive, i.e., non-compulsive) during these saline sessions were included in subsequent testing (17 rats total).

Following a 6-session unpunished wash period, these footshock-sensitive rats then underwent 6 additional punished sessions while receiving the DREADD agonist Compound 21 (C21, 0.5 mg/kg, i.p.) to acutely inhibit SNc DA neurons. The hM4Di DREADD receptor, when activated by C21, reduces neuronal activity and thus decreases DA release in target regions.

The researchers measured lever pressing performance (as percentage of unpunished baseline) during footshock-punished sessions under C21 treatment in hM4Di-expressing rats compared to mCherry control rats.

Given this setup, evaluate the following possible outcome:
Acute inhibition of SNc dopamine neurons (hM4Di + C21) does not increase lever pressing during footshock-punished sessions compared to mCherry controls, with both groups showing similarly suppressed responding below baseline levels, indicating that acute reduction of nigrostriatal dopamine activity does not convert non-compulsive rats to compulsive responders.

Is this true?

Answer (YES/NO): NO